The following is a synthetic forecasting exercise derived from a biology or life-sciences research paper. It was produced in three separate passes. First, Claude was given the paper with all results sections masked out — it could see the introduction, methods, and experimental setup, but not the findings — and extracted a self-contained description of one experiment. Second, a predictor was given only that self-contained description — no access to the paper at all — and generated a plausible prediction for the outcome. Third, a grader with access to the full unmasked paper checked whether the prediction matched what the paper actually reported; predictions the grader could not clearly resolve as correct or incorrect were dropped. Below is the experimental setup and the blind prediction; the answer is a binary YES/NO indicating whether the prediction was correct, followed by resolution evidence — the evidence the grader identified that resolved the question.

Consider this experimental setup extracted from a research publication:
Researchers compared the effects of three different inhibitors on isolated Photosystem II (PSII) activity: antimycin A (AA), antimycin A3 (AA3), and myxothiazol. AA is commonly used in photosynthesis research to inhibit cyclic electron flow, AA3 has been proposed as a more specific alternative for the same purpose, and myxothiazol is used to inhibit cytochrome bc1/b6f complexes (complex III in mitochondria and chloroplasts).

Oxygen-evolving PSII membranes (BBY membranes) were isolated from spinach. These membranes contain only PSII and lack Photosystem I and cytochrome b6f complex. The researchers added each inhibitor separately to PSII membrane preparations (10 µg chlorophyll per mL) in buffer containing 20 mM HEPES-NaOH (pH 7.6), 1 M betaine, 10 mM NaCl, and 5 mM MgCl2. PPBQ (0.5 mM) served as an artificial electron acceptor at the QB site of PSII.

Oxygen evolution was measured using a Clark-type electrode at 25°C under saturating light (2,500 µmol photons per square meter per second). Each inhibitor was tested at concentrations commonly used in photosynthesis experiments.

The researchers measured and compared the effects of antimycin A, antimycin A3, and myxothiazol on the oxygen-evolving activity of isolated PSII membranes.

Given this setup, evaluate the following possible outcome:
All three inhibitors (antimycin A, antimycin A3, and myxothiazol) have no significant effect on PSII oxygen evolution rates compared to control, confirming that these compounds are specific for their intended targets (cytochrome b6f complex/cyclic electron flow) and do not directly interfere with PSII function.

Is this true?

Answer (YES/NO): NO